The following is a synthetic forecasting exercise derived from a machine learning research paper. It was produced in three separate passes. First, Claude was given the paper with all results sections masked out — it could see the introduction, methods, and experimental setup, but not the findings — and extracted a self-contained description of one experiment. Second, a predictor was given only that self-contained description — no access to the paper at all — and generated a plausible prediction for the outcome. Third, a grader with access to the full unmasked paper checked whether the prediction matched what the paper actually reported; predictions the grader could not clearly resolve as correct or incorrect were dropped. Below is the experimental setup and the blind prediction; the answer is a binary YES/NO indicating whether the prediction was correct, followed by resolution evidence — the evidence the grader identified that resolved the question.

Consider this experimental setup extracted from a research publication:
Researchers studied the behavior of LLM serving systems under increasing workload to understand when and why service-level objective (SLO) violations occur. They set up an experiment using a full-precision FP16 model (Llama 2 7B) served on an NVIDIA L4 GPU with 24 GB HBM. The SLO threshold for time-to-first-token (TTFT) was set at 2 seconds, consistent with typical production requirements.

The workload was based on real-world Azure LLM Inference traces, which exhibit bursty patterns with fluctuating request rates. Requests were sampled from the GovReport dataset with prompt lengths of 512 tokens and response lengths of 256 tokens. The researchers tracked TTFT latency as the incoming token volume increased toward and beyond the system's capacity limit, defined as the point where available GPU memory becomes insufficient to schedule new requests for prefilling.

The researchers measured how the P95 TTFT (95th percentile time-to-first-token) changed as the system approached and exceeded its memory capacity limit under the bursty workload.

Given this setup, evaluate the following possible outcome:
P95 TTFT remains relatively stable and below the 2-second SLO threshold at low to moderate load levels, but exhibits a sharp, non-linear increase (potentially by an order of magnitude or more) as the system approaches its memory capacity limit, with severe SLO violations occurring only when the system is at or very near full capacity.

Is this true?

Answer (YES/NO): YES